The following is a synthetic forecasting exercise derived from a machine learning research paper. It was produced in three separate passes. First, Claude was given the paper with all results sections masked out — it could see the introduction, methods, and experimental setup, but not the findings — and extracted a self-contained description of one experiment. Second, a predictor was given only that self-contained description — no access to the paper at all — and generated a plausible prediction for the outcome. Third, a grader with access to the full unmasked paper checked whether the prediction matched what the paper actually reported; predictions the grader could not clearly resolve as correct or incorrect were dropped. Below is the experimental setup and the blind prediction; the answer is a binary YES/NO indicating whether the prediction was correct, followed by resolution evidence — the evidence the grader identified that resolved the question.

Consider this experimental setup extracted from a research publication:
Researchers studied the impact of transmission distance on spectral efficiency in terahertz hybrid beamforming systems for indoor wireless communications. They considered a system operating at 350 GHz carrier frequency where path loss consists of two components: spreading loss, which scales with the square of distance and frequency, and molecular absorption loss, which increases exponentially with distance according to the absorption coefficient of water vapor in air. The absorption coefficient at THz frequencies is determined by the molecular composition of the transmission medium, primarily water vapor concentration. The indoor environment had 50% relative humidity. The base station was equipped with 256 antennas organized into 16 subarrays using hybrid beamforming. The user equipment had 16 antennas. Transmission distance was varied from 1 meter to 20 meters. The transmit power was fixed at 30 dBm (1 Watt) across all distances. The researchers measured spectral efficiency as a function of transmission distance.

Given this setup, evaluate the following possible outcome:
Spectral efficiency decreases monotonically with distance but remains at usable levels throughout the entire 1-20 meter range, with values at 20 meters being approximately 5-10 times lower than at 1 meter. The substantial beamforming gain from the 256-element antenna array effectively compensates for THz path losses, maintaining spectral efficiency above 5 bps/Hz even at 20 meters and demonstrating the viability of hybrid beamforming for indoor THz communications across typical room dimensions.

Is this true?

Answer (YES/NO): NO